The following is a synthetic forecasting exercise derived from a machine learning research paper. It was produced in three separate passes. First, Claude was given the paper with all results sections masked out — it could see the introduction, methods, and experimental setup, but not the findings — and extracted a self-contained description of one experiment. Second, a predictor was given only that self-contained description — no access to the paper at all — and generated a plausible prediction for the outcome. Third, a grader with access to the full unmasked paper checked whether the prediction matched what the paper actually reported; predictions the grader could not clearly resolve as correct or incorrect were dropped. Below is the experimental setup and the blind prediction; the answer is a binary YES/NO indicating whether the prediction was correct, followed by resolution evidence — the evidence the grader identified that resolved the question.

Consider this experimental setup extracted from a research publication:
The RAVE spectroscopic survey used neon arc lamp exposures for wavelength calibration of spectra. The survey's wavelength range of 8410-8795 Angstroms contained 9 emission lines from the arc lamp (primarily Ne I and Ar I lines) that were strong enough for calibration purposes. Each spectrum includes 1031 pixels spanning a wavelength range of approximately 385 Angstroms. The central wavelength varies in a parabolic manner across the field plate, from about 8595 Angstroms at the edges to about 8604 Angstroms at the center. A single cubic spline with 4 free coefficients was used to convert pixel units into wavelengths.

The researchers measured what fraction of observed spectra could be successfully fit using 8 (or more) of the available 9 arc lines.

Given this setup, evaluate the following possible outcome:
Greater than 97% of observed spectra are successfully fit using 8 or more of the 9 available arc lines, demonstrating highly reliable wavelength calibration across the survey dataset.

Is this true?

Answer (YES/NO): NO